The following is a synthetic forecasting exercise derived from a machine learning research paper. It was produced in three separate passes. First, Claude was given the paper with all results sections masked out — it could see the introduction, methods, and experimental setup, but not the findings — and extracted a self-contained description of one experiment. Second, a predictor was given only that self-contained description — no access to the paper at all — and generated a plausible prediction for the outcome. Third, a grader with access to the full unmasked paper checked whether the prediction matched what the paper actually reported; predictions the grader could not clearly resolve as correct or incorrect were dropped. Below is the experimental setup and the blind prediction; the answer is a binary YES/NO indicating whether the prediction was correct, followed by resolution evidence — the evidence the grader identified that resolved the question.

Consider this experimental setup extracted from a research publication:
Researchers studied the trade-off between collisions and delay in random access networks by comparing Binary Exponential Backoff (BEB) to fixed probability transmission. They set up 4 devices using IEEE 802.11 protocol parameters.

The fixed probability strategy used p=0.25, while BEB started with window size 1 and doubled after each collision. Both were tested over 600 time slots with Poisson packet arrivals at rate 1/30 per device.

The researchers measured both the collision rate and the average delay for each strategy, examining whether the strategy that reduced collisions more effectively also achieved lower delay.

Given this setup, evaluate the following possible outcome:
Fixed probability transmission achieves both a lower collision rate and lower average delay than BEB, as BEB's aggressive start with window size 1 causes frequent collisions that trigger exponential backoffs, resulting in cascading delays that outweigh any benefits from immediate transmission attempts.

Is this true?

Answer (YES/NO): NO